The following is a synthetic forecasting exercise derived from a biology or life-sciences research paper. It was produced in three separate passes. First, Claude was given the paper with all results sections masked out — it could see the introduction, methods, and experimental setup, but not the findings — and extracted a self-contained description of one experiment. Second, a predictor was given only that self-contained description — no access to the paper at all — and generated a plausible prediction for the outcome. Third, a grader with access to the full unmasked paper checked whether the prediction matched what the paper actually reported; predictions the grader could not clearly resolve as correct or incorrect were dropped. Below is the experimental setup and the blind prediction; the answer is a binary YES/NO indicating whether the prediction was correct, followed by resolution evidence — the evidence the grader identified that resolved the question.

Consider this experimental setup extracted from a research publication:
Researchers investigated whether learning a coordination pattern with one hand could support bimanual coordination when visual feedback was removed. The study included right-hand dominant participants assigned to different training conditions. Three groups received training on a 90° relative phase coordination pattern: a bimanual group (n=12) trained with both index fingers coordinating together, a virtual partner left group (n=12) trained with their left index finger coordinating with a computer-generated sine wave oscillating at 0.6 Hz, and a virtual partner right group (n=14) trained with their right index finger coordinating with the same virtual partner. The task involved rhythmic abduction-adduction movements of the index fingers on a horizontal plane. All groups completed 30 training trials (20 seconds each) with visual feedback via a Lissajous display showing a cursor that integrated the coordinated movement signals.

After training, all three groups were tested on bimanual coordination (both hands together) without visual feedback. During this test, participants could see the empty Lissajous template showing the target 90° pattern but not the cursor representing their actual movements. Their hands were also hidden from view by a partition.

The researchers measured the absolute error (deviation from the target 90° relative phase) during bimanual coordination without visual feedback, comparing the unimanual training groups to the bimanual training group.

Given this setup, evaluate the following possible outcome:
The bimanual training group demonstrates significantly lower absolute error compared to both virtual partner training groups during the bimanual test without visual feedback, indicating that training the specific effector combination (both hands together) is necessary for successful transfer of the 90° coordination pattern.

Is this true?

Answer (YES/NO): YES